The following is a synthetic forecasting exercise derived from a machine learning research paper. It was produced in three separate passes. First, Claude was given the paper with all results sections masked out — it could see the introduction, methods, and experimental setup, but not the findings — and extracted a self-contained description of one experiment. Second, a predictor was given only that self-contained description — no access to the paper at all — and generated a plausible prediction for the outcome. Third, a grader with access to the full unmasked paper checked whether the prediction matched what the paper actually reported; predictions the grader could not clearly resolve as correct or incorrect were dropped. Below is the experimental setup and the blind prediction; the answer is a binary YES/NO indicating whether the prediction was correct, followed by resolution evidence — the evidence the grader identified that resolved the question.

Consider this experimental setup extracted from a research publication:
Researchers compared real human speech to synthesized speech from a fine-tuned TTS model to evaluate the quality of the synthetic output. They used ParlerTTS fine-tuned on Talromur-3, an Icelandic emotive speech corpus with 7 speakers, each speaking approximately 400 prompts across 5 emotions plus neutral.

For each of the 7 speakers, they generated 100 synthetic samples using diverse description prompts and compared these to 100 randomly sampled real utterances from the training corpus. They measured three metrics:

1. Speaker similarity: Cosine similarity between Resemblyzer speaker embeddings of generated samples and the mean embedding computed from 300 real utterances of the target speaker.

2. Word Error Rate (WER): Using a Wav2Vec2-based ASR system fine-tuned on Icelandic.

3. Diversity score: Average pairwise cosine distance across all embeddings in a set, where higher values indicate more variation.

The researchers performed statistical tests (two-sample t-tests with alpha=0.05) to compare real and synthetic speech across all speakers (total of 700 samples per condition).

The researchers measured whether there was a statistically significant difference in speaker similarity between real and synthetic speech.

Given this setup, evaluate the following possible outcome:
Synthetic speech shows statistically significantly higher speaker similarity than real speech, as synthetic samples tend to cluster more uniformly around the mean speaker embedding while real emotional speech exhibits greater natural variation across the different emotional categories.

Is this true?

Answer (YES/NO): NO